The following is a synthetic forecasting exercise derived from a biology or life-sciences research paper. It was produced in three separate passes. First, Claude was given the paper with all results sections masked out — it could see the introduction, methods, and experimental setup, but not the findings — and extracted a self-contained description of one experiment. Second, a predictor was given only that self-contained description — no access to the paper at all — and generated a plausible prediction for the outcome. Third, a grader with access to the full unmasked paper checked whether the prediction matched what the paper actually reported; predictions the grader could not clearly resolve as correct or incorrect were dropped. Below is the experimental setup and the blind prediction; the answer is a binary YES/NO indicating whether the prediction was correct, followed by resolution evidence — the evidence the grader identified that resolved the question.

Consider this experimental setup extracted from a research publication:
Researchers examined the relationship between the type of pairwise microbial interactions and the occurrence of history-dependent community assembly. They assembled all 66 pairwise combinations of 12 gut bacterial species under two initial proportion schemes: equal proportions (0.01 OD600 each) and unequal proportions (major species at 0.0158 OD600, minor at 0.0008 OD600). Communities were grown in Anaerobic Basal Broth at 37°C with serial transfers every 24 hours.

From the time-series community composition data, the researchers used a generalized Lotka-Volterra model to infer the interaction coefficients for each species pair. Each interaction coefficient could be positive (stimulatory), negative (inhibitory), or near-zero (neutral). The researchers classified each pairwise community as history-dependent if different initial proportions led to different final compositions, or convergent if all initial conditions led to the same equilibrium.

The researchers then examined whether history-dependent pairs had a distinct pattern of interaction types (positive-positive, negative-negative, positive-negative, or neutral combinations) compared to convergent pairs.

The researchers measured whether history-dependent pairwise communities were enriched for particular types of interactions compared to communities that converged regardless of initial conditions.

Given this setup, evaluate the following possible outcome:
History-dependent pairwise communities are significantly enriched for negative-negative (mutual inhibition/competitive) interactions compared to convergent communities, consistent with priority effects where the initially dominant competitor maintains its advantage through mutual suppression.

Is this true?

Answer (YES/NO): YES